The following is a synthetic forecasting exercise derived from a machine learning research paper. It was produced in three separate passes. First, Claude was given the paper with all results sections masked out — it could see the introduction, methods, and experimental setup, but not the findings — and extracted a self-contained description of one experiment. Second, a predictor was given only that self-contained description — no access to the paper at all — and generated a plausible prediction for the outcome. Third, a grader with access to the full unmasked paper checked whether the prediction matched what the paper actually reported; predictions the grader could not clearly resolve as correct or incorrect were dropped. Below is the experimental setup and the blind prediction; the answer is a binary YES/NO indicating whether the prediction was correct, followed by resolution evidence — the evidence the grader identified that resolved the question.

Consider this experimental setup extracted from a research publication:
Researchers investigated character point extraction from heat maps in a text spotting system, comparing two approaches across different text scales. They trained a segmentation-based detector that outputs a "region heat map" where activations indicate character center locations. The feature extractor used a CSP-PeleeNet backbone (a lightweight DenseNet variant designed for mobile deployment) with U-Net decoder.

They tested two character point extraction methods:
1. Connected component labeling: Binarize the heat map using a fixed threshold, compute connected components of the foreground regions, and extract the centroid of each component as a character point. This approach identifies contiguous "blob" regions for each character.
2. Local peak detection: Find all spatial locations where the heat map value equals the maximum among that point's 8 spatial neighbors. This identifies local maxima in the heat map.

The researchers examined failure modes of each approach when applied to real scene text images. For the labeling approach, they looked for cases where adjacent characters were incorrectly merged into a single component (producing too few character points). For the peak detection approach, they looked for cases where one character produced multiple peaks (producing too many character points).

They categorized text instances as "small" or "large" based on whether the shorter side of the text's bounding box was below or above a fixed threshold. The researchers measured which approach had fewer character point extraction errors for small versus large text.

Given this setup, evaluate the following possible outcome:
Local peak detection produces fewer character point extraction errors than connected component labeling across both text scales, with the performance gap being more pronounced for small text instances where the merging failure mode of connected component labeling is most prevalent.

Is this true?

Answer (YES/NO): NO